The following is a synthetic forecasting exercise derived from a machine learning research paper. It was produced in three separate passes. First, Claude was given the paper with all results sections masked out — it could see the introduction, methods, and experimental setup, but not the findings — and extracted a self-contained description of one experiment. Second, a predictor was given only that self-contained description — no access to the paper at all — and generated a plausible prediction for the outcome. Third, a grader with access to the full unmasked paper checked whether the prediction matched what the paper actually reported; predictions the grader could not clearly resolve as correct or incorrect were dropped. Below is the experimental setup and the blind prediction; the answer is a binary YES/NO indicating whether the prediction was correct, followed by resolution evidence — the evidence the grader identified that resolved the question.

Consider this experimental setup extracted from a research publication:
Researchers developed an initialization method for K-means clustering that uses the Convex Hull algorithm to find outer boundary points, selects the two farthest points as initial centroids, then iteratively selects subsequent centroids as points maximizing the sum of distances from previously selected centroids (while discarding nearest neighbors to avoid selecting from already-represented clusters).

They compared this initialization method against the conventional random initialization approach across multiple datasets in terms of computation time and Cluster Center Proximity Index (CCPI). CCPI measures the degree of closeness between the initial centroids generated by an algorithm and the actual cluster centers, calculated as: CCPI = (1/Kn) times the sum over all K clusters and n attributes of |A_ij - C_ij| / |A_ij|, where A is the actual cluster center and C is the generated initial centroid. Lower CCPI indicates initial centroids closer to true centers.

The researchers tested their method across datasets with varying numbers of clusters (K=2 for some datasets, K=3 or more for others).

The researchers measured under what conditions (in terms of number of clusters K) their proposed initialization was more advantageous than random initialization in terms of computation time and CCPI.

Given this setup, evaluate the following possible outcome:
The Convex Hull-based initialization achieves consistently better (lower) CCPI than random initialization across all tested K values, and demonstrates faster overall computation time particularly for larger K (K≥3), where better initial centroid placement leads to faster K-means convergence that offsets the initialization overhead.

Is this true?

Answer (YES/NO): NO